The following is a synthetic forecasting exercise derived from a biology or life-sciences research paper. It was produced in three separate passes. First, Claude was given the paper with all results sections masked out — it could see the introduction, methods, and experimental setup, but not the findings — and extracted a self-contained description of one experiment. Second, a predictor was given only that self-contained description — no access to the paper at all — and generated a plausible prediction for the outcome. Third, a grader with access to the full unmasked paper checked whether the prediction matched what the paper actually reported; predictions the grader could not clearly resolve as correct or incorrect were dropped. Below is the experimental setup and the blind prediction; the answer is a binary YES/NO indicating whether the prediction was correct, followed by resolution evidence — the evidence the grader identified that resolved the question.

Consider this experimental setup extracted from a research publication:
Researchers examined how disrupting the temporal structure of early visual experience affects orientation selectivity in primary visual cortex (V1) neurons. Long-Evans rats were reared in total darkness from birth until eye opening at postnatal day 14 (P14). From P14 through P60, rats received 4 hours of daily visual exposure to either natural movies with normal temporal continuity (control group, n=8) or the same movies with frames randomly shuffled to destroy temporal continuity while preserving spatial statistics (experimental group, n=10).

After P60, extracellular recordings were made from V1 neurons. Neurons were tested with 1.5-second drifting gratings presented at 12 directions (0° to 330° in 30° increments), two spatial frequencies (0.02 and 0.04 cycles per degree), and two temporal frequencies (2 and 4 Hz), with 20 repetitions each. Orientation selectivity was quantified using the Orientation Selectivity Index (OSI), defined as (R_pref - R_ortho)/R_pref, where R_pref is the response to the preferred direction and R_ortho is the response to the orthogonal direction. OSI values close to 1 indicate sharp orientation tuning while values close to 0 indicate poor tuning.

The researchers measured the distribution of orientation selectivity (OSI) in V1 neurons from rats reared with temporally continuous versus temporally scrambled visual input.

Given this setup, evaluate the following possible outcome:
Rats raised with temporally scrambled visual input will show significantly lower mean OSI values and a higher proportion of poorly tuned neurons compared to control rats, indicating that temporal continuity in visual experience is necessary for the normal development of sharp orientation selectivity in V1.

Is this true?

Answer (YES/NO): NO